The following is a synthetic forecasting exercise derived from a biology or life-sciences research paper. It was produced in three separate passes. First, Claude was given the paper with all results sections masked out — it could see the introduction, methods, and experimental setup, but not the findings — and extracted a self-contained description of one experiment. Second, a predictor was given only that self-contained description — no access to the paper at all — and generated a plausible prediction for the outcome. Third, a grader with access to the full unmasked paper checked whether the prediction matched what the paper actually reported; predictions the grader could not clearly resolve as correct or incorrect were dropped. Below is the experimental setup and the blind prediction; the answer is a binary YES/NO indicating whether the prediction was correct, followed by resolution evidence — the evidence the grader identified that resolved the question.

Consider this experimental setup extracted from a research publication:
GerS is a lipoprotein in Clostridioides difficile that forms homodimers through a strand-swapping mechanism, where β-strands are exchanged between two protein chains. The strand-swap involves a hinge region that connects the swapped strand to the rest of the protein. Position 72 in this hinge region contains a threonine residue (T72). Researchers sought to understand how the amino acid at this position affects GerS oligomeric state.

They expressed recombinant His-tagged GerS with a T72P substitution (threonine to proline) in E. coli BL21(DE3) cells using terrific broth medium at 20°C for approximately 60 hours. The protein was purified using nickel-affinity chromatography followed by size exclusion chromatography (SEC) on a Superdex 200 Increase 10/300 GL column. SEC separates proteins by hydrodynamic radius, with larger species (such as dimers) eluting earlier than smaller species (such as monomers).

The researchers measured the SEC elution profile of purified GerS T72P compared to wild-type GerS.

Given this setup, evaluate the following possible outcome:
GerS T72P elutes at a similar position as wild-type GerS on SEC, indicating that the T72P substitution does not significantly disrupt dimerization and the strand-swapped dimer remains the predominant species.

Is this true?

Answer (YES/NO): NO